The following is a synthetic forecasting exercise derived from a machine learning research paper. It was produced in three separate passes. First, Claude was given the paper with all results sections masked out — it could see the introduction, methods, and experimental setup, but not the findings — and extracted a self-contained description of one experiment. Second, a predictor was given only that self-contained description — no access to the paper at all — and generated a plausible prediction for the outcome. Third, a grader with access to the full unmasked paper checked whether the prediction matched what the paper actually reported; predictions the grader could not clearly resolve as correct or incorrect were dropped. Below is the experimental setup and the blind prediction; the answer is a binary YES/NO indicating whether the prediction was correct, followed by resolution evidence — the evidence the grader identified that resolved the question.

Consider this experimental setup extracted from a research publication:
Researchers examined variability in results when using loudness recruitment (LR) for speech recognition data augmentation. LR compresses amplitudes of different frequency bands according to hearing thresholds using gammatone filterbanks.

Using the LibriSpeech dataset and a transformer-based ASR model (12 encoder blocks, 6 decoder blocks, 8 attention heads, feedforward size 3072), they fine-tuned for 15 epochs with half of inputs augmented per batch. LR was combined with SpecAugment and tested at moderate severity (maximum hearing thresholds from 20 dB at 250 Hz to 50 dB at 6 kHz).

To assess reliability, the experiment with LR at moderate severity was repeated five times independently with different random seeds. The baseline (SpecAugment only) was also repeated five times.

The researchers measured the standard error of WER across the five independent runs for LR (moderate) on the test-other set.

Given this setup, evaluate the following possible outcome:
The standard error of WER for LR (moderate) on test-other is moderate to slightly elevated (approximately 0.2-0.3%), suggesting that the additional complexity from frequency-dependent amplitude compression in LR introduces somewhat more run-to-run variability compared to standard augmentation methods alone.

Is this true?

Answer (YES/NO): NO